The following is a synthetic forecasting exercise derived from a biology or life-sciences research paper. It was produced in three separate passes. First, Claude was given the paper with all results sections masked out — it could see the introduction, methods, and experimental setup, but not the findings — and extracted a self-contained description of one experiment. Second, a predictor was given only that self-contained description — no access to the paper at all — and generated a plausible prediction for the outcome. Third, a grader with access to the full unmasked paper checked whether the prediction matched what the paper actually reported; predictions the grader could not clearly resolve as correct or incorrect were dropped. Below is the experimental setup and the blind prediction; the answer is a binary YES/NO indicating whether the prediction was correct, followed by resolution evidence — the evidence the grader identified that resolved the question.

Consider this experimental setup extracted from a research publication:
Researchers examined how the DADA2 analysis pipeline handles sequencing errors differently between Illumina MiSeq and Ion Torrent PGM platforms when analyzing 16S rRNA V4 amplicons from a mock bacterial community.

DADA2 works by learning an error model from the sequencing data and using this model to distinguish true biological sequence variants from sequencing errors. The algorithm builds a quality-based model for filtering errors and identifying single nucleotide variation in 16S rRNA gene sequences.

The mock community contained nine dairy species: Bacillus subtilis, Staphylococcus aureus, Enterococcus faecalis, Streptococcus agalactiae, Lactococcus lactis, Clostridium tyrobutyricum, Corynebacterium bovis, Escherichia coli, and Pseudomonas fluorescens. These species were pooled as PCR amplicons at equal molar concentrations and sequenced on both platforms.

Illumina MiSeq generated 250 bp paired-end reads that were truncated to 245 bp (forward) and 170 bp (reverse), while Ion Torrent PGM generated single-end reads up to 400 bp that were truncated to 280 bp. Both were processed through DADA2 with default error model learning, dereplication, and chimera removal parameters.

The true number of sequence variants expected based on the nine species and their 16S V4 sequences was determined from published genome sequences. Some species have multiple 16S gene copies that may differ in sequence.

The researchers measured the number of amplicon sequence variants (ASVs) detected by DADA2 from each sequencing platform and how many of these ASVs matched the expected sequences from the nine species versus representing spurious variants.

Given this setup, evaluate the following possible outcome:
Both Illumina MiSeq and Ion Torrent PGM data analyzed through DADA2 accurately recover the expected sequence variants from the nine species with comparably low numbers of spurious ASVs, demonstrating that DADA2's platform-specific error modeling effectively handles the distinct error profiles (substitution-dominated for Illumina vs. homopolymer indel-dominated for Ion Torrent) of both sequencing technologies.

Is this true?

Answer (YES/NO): NO